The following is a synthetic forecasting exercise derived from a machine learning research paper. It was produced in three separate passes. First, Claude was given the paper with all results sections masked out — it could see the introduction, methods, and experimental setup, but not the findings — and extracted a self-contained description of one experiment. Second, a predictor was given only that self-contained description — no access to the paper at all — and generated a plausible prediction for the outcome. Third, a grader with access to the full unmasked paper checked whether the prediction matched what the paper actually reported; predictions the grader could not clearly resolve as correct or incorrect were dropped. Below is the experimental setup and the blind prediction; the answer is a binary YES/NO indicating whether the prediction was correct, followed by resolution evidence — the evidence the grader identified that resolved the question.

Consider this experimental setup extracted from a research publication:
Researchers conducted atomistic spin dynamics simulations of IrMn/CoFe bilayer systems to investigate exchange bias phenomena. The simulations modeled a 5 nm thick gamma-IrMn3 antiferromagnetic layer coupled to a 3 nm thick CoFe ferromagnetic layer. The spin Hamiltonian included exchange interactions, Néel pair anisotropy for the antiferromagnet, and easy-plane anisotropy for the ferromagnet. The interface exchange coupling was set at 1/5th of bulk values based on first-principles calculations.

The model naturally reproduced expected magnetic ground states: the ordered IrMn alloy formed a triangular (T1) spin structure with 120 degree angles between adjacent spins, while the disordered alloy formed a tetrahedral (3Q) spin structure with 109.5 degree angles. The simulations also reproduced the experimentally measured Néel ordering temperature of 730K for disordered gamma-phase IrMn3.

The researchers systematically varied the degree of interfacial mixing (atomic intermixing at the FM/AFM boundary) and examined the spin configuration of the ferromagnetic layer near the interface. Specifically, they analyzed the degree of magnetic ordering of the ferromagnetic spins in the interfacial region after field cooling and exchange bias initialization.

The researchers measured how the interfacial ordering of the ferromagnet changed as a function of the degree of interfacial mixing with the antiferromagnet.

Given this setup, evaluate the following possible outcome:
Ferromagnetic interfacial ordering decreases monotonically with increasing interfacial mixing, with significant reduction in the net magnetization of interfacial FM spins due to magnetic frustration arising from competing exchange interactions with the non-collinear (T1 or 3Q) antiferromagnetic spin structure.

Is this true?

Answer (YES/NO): YES